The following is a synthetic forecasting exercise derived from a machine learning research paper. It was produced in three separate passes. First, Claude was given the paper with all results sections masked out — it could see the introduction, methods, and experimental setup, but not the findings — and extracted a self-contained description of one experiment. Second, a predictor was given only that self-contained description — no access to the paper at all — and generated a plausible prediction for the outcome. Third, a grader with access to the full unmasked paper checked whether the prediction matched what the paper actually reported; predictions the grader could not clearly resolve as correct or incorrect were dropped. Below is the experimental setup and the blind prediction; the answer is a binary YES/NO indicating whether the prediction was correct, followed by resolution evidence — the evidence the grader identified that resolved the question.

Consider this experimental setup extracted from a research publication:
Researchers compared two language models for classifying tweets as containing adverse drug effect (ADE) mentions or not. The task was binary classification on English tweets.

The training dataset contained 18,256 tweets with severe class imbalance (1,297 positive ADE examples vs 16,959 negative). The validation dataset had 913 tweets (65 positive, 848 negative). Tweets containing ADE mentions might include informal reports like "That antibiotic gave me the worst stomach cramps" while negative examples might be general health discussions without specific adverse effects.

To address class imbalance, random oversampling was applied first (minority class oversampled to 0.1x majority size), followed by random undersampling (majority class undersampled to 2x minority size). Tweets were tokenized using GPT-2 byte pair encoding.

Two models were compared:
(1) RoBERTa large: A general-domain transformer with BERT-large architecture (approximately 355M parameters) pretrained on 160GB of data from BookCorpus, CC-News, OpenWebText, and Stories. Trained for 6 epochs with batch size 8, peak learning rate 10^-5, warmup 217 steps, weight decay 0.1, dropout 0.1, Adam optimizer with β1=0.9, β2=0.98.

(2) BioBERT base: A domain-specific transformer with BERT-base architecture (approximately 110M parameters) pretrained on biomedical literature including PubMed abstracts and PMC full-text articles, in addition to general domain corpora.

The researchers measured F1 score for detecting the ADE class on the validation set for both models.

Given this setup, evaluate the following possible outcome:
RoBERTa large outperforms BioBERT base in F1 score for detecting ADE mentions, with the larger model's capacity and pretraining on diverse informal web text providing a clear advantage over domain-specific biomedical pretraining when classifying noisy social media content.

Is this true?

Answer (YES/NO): YES